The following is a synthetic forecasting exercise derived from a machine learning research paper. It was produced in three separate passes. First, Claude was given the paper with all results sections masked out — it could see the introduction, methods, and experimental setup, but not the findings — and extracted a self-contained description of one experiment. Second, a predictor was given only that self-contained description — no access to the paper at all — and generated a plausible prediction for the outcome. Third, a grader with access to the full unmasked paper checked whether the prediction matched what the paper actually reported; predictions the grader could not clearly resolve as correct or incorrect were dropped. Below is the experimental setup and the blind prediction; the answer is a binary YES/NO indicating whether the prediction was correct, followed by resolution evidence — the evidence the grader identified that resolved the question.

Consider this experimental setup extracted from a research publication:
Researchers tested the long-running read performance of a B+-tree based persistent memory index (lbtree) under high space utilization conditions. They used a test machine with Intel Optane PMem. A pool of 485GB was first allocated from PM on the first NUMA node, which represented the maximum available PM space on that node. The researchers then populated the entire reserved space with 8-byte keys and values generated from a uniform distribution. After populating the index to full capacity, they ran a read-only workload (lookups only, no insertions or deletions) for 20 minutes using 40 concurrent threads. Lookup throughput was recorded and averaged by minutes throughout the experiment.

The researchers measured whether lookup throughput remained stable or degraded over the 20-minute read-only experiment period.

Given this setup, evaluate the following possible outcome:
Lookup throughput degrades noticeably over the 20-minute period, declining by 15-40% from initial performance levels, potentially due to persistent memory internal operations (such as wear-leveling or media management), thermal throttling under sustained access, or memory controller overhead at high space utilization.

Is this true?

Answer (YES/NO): NO